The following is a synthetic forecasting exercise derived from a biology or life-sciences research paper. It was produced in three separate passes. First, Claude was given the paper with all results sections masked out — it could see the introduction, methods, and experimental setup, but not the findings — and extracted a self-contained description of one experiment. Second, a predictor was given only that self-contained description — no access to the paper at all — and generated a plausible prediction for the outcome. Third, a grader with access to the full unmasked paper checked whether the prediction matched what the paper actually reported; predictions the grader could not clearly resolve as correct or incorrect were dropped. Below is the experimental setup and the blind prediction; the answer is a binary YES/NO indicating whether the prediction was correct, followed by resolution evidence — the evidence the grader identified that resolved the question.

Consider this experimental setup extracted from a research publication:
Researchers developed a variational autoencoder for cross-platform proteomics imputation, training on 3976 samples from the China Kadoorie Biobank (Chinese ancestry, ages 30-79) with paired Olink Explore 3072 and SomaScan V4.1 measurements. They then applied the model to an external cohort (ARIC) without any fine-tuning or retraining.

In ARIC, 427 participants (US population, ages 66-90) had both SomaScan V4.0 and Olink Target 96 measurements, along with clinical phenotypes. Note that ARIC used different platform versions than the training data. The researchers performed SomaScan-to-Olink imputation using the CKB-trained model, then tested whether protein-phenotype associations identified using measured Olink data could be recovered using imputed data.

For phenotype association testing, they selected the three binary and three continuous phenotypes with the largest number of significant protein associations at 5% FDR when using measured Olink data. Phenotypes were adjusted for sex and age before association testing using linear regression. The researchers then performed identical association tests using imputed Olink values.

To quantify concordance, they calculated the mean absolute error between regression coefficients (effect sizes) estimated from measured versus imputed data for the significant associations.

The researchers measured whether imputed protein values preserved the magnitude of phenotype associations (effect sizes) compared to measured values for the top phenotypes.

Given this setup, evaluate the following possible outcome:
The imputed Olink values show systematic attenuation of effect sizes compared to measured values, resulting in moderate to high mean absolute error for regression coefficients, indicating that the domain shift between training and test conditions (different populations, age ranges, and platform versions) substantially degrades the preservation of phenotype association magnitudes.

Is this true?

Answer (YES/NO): NO